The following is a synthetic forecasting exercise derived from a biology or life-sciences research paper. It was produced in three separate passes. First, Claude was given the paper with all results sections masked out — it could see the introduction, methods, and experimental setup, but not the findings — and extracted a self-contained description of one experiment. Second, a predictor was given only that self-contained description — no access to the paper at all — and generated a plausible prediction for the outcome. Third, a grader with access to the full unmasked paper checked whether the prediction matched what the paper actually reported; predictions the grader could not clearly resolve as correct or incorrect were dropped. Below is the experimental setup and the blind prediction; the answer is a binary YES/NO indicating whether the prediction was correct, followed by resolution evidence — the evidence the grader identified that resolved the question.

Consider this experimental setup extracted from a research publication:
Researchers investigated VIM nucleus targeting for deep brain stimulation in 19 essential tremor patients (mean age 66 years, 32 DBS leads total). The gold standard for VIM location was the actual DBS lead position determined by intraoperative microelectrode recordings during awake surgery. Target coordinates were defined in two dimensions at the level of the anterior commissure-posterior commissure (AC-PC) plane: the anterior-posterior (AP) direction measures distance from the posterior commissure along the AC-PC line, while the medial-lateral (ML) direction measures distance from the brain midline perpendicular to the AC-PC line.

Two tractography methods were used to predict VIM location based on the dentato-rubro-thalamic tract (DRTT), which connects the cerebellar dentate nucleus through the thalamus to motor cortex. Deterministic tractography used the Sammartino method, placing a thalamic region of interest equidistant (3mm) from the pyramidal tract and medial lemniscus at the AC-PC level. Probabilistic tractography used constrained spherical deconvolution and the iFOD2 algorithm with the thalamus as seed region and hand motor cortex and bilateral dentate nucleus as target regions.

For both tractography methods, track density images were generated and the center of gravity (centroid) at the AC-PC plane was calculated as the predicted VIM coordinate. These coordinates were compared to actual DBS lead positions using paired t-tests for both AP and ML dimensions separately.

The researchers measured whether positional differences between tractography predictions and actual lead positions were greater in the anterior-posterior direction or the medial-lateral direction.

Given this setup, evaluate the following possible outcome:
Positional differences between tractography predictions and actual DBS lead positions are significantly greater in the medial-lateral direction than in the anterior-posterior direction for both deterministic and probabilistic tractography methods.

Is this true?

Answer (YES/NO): NO